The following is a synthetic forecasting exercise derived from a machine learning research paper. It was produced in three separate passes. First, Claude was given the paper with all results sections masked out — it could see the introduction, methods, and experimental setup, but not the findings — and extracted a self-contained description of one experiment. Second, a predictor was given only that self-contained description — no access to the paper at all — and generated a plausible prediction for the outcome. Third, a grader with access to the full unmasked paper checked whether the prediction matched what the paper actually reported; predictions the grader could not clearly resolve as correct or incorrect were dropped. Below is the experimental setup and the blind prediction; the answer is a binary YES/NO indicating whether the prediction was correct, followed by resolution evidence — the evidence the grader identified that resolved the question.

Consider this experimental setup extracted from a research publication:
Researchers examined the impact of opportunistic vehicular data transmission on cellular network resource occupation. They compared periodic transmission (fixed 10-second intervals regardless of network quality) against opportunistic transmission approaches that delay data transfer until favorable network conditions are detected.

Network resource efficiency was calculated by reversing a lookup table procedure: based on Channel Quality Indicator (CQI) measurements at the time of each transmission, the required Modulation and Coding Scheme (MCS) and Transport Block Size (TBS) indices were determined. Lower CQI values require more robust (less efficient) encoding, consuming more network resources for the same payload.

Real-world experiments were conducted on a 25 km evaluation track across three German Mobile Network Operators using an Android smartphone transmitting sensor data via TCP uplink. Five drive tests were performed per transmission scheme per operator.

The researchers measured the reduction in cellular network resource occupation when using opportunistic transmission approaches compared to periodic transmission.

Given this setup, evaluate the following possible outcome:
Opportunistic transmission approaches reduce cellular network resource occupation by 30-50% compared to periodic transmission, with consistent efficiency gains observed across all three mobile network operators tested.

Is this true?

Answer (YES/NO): NO